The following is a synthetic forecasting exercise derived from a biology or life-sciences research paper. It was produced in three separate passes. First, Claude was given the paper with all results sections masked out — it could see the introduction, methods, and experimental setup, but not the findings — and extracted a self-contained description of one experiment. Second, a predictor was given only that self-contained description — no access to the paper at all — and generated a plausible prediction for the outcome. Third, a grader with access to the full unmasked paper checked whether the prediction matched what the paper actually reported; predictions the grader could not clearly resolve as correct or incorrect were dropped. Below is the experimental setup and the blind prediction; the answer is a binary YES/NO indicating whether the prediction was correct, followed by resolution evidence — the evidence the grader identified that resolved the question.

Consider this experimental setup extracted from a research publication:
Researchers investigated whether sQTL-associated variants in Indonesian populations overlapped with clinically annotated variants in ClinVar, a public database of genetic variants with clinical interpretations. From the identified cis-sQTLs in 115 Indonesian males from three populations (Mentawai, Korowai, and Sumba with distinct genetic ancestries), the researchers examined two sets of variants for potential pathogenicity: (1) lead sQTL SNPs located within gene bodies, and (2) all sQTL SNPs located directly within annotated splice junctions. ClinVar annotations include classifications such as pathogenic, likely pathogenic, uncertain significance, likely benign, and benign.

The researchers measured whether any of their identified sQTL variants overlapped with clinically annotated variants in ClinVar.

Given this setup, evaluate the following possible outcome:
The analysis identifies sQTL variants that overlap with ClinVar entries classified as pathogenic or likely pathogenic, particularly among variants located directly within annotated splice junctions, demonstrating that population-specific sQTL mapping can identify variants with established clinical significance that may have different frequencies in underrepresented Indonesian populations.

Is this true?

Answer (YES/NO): NO